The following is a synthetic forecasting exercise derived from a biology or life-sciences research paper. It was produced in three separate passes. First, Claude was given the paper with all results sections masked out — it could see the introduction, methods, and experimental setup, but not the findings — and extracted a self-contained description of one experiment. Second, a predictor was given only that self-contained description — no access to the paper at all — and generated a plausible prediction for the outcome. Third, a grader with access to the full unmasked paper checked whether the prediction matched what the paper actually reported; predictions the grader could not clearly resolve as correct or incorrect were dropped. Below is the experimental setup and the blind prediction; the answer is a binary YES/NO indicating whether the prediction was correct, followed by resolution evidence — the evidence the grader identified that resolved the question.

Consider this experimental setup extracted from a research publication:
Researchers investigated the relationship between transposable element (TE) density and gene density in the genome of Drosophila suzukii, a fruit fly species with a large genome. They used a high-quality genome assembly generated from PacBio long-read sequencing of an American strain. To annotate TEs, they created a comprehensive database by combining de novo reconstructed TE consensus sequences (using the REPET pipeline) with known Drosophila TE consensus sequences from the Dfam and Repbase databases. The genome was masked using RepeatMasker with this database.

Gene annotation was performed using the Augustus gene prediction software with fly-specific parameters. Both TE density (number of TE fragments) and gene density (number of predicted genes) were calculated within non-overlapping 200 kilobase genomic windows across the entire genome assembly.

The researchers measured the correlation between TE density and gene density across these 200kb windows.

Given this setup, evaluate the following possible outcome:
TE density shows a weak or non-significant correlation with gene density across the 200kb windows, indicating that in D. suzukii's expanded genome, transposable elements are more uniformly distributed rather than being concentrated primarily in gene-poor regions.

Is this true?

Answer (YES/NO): NO